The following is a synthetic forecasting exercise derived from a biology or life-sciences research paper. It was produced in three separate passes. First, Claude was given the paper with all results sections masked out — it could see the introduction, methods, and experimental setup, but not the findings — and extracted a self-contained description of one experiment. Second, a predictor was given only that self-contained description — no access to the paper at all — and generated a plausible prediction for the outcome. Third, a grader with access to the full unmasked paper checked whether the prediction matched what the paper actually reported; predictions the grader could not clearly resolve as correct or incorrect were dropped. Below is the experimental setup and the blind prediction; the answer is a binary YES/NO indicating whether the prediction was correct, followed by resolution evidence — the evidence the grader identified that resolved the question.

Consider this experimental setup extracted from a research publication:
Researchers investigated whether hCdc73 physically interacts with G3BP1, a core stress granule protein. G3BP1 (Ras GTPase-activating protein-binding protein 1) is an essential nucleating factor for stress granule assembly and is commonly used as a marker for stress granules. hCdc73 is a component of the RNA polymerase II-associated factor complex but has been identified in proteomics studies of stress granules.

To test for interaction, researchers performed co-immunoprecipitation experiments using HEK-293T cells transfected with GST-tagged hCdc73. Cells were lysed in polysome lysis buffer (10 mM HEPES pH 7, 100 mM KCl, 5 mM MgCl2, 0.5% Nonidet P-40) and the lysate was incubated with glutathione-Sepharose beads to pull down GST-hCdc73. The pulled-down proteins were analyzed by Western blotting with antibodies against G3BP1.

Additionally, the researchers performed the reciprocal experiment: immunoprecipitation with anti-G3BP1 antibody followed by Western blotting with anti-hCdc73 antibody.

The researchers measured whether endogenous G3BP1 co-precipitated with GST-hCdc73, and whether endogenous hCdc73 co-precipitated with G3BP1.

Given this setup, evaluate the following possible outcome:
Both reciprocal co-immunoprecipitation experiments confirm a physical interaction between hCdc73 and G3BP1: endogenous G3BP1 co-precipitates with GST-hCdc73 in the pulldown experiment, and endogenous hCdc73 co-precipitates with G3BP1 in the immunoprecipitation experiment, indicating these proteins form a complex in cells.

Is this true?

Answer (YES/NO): NO